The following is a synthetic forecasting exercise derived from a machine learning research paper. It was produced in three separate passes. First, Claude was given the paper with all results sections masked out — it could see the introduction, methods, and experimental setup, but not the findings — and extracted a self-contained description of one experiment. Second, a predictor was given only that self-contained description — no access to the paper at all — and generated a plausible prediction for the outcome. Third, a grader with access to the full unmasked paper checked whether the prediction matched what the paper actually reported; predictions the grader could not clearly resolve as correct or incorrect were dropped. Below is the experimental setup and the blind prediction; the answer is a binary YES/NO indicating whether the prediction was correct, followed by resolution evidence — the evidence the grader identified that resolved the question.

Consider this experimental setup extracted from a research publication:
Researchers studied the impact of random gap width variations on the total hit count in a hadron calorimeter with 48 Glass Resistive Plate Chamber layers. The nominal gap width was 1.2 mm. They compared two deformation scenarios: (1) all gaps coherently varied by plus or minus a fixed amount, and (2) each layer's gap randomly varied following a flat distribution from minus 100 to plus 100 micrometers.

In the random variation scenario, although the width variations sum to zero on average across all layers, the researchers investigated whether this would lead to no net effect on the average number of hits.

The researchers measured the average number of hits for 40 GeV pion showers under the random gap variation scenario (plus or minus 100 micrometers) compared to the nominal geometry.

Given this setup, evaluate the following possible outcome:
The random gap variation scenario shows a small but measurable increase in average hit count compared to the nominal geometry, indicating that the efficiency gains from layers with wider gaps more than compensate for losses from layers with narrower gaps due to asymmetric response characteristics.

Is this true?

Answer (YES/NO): NO